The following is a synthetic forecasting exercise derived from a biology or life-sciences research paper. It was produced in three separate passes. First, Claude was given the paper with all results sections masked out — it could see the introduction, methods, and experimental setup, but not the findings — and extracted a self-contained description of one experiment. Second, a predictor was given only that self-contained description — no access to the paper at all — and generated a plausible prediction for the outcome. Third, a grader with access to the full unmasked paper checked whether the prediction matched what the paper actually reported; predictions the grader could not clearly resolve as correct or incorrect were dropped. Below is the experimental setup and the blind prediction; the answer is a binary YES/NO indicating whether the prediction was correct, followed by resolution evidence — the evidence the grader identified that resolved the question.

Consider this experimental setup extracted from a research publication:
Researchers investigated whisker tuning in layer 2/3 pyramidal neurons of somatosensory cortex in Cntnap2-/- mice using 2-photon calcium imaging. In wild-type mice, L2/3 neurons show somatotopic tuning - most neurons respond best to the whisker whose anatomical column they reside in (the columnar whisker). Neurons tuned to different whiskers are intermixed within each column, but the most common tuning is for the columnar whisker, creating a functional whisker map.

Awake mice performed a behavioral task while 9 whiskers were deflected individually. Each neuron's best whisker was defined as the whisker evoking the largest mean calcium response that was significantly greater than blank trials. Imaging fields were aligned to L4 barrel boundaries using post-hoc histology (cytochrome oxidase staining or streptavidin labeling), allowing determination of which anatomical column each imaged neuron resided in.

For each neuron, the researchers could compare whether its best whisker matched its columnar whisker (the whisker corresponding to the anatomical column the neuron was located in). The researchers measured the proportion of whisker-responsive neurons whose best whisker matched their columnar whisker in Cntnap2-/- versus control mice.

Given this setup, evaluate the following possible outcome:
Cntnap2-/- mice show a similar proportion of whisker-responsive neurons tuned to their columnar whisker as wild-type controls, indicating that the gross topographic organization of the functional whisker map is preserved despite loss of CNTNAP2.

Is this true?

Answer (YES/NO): NO